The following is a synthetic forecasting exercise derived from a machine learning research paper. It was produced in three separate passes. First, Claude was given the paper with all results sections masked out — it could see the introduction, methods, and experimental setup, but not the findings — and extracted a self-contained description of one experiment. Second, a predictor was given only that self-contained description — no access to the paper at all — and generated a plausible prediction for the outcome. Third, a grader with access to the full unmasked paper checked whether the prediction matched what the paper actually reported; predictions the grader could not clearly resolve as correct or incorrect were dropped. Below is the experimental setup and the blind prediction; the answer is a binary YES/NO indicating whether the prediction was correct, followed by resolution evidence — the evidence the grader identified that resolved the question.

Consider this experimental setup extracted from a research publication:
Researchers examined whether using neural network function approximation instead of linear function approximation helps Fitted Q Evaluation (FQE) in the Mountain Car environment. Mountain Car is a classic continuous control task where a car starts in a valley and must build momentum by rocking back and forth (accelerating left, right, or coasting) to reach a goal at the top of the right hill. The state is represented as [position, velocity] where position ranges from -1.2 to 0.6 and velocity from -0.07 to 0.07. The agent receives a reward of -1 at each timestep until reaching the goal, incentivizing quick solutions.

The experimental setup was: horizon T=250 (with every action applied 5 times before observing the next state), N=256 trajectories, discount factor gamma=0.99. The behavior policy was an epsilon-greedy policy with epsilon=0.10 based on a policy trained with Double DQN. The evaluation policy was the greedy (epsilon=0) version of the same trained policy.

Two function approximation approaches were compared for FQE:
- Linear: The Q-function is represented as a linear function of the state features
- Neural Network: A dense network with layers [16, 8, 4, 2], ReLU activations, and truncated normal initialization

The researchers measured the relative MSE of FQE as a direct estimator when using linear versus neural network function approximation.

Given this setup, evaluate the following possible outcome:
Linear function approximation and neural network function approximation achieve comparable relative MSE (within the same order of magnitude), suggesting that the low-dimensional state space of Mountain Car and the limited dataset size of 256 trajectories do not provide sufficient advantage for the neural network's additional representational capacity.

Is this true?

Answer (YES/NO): NO